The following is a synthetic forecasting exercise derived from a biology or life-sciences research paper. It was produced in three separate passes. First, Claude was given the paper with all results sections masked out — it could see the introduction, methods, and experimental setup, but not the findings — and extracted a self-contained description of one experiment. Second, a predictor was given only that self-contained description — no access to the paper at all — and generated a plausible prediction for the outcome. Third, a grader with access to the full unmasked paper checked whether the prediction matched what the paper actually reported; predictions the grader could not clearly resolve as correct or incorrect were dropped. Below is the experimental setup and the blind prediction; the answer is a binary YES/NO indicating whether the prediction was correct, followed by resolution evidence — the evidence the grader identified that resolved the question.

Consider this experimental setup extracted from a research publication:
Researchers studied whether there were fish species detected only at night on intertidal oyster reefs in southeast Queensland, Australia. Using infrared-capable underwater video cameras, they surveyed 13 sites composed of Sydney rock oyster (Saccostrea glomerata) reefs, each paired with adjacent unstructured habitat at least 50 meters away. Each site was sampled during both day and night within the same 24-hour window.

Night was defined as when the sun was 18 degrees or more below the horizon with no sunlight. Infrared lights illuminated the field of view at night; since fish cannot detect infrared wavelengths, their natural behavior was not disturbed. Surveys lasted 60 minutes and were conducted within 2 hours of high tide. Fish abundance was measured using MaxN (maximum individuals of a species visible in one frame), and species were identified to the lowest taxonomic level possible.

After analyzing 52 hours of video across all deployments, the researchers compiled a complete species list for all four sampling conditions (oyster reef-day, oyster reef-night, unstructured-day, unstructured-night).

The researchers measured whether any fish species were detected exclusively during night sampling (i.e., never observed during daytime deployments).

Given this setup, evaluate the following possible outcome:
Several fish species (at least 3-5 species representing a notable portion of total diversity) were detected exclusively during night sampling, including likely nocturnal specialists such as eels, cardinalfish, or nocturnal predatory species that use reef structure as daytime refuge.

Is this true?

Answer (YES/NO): NO